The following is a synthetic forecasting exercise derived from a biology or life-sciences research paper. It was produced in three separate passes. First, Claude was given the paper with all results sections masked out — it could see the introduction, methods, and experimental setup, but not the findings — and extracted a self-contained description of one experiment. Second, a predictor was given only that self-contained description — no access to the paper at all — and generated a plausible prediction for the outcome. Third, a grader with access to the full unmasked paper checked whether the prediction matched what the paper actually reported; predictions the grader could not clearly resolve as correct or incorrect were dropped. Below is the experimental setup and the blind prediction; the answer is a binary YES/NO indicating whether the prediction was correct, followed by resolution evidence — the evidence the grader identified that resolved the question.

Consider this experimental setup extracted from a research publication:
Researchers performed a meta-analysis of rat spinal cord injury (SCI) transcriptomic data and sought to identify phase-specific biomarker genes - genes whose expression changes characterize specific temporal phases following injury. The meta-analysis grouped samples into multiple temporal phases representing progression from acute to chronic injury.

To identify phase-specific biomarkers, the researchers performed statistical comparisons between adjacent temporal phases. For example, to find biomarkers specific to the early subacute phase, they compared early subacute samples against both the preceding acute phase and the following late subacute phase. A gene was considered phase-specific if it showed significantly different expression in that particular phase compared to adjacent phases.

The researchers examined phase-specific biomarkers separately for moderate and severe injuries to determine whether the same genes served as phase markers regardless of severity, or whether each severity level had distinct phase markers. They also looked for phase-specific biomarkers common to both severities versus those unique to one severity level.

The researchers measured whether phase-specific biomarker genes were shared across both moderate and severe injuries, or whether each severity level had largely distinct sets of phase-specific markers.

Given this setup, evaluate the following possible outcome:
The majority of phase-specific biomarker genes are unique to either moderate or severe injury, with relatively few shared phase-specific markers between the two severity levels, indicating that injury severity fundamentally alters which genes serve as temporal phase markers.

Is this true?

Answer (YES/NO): NO